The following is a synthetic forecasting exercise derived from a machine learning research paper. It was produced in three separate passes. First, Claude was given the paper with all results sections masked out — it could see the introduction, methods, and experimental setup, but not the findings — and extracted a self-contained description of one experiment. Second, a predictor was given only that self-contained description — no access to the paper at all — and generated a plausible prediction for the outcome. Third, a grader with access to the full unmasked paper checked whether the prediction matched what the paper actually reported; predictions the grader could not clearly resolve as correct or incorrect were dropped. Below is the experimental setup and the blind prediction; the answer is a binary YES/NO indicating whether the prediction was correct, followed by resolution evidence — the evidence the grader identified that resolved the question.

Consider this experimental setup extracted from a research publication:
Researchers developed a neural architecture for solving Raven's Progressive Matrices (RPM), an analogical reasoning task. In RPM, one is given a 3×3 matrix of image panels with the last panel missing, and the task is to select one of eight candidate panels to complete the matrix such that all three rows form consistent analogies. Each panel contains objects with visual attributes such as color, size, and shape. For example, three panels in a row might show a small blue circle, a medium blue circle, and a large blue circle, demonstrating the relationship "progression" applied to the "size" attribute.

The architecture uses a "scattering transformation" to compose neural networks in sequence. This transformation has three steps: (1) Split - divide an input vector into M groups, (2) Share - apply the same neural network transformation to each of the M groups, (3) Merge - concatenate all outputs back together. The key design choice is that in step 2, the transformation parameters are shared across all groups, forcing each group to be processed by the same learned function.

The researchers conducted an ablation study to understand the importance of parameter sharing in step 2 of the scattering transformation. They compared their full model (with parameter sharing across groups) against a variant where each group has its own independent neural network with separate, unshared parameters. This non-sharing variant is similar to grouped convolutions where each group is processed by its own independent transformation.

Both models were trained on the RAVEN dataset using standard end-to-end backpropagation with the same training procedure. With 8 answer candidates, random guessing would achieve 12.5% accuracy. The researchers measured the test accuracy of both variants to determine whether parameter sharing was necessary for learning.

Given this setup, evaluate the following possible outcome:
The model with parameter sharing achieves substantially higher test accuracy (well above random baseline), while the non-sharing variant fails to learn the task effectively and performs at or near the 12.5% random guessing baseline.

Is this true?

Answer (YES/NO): YES